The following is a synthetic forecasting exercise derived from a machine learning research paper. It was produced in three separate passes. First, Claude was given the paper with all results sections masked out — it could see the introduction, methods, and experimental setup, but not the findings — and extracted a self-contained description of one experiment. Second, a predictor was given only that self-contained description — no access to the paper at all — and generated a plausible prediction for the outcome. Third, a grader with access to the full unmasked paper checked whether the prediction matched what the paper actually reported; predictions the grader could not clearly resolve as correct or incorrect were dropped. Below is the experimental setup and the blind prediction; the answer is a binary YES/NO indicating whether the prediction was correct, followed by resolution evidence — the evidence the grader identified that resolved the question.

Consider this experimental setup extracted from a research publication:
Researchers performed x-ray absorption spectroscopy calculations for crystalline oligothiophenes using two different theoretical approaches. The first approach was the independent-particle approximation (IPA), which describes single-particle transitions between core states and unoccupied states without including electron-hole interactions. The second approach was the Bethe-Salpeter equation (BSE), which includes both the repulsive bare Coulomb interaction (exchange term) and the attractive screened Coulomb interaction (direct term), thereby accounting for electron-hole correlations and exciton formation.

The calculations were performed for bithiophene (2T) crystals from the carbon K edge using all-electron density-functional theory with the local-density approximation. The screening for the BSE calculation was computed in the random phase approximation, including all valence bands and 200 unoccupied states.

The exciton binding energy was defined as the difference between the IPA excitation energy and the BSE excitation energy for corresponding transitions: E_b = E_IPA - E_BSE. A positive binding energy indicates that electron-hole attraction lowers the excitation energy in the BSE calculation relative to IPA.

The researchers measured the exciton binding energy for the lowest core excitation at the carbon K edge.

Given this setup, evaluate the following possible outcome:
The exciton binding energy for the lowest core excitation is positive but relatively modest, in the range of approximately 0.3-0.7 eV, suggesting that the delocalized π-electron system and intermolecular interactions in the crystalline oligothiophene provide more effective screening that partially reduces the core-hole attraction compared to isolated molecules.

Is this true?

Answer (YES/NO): NO